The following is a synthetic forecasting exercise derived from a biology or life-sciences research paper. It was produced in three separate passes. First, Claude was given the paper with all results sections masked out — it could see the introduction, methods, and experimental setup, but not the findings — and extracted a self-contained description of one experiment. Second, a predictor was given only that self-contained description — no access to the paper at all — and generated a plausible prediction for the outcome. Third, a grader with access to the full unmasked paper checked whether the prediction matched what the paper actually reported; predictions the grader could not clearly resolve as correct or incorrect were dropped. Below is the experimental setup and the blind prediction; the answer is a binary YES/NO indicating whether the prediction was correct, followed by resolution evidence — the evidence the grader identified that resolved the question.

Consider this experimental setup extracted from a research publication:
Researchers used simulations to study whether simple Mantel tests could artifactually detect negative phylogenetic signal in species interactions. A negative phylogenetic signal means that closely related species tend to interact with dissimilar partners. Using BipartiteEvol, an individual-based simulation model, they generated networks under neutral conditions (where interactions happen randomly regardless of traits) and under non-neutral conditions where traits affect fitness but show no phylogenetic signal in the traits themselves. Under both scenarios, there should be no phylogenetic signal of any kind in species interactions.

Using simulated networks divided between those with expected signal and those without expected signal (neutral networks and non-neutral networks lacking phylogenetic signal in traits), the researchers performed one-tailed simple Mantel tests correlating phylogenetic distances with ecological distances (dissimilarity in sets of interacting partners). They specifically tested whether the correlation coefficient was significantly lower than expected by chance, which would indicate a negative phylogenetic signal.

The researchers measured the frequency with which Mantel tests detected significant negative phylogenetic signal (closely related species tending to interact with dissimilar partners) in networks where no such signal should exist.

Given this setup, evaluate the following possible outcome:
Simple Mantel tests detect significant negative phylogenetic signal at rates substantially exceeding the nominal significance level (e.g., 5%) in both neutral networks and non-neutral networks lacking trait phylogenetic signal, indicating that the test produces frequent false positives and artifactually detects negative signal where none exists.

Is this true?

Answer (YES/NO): YES